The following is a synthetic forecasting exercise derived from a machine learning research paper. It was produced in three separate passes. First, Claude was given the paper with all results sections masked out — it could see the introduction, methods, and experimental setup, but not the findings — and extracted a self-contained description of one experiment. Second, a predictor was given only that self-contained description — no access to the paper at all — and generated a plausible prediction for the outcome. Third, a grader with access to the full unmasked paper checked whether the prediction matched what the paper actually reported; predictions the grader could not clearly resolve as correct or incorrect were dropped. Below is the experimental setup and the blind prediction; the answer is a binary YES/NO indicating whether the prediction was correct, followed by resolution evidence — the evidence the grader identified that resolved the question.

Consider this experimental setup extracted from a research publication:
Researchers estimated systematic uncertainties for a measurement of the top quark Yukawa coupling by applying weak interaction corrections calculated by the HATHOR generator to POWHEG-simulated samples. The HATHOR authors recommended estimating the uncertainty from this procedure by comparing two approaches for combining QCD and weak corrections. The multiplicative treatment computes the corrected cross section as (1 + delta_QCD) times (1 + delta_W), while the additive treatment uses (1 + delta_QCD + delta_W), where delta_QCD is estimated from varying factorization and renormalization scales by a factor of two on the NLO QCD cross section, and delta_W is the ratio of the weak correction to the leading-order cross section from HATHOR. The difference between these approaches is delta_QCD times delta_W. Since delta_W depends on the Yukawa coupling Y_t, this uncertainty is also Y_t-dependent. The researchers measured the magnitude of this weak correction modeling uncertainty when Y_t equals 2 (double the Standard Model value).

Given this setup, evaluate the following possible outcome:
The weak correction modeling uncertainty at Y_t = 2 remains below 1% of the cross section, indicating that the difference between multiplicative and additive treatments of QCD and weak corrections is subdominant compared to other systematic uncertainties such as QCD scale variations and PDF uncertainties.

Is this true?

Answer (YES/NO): YES